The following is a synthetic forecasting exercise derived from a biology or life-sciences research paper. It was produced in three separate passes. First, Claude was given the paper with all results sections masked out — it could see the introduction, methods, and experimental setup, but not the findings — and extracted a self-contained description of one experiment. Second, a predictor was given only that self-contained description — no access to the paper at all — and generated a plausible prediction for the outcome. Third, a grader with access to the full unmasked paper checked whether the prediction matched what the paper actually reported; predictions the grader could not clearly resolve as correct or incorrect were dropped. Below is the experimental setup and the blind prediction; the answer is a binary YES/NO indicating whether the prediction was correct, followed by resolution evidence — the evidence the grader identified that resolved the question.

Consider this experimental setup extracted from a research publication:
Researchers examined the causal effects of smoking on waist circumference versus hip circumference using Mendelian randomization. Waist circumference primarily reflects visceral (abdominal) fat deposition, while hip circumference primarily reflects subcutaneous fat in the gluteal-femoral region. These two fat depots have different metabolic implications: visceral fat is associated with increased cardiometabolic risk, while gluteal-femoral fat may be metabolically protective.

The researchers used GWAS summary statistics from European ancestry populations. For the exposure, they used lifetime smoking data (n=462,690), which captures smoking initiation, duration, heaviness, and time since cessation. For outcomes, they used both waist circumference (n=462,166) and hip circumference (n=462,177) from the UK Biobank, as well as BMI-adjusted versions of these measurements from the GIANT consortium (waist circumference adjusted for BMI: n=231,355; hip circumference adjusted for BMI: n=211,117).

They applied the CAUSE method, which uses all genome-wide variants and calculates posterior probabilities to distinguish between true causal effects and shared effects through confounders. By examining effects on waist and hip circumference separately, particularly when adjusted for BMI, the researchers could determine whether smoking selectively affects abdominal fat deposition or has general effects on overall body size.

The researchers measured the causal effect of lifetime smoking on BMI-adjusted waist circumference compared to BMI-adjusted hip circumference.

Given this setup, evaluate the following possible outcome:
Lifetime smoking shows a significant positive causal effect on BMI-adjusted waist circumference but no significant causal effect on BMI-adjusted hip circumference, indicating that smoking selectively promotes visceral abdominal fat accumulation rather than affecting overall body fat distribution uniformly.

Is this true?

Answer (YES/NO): NO